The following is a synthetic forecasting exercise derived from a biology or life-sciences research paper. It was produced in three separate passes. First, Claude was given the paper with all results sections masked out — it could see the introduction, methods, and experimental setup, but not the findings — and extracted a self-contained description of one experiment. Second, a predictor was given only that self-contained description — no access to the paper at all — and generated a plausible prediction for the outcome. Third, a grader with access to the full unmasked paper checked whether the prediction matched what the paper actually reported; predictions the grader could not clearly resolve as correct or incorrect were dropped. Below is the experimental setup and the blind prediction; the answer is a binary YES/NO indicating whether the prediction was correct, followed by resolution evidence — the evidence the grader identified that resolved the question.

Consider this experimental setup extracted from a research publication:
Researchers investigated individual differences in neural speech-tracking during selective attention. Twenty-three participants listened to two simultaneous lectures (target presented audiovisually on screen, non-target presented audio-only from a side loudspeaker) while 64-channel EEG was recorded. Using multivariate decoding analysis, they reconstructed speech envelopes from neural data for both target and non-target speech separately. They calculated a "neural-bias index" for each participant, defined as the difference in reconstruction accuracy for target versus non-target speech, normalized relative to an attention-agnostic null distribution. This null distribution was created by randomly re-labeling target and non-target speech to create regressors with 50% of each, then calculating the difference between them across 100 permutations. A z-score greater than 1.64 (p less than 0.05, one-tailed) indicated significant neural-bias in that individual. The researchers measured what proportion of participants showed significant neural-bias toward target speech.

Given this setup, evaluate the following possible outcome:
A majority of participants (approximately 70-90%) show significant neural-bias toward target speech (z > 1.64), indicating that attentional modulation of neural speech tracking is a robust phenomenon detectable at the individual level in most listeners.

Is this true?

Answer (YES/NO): NO